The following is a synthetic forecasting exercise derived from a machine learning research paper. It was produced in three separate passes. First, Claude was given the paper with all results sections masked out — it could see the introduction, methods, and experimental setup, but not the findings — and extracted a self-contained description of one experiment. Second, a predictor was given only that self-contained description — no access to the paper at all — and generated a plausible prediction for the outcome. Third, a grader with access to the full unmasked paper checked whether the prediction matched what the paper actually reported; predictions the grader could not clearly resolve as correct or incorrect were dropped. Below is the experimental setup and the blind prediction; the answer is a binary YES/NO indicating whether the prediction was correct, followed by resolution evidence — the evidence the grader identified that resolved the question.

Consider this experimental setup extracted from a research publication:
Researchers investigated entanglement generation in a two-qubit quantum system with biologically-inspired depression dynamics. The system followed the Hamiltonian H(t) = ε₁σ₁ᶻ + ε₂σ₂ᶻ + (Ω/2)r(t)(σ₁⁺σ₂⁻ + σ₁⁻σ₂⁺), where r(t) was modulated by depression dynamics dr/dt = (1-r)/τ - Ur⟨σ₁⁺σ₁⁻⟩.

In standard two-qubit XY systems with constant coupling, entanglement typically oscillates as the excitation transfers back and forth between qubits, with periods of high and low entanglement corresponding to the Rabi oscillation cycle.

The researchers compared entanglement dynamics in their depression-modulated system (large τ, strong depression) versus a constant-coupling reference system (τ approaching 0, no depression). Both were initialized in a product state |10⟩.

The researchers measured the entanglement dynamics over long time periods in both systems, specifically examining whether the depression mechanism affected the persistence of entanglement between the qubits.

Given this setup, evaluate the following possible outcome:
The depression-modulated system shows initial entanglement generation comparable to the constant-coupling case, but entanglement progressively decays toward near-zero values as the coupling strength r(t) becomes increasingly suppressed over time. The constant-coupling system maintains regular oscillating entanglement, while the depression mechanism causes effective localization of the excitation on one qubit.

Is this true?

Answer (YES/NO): YES